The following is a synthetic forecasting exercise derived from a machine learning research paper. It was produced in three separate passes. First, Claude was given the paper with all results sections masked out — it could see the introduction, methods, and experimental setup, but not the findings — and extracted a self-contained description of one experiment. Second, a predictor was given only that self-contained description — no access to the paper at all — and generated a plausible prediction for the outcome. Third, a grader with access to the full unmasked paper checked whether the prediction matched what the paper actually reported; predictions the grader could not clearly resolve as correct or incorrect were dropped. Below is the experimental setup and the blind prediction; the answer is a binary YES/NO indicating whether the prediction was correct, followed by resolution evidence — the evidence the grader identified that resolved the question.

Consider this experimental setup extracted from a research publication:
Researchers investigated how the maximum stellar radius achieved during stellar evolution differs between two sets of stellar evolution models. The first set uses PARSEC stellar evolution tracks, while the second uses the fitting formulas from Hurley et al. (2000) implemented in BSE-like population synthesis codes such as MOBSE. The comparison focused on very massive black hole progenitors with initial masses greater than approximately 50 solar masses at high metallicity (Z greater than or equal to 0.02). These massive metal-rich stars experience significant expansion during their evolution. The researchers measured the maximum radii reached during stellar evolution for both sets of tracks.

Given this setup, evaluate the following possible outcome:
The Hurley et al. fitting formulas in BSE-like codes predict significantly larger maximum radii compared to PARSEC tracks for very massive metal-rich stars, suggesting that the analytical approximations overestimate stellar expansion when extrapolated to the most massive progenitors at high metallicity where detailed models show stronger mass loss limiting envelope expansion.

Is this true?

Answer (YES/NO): YES